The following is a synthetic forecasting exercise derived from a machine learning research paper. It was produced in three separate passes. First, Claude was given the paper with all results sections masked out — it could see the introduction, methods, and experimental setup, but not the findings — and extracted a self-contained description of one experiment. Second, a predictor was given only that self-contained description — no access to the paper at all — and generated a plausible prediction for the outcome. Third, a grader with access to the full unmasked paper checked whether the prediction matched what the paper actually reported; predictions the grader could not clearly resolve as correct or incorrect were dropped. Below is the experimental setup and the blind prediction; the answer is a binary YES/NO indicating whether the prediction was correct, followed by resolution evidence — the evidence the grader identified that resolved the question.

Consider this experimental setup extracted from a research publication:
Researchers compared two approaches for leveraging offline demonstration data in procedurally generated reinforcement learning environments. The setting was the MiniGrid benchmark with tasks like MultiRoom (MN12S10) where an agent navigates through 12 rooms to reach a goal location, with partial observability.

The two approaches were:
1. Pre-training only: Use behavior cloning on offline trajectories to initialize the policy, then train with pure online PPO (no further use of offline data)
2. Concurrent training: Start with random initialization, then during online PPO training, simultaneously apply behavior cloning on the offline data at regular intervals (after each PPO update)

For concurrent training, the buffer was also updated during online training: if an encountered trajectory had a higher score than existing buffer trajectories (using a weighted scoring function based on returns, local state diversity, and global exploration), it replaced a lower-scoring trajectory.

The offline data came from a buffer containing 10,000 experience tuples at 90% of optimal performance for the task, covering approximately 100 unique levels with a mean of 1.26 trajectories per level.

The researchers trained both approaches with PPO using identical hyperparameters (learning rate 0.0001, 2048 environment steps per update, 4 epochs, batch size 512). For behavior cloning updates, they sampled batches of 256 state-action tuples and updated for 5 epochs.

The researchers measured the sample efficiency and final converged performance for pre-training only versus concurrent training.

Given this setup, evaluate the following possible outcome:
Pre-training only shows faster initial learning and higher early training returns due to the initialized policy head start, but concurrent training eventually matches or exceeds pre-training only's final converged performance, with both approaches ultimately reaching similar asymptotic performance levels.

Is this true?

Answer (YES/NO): YES